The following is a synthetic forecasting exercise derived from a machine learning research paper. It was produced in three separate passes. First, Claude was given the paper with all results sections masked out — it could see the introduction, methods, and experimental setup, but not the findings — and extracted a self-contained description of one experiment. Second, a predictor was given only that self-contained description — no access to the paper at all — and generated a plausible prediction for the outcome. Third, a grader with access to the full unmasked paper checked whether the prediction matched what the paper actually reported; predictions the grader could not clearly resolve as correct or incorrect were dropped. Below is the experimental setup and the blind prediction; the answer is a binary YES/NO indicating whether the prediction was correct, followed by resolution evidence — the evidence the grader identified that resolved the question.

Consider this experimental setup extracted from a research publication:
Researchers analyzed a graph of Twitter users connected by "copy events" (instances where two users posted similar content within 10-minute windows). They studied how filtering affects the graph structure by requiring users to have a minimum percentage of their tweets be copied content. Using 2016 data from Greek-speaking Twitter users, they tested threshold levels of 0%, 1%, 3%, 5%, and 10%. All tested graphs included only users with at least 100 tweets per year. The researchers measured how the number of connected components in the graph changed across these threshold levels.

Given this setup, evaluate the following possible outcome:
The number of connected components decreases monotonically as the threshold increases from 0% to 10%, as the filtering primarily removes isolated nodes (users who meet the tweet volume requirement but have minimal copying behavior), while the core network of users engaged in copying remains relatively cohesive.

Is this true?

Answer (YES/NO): YES